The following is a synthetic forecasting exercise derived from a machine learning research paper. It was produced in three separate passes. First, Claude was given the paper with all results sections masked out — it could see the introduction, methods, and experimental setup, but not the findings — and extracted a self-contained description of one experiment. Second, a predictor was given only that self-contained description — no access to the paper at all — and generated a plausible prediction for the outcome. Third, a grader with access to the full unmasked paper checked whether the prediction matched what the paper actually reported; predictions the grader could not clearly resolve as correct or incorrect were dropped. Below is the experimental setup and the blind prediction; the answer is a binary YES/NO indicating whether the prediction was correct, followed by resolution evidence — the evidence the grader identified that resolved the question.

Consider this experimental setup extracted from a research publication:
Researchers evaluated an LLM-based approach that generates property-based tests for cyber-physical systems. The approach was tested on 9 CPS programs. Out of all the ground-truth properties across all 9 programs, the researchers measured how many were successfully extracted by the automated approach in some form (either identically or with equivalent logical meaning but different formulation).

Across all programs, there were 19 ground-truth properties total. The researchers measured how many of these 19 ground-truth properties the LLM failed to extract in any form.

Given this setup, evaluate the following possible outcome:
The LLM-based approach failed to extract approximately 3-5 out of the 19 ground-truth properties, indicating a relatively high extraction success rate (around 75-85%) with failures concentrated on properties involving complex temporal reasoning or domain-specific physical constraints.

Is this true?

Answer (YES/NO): NO